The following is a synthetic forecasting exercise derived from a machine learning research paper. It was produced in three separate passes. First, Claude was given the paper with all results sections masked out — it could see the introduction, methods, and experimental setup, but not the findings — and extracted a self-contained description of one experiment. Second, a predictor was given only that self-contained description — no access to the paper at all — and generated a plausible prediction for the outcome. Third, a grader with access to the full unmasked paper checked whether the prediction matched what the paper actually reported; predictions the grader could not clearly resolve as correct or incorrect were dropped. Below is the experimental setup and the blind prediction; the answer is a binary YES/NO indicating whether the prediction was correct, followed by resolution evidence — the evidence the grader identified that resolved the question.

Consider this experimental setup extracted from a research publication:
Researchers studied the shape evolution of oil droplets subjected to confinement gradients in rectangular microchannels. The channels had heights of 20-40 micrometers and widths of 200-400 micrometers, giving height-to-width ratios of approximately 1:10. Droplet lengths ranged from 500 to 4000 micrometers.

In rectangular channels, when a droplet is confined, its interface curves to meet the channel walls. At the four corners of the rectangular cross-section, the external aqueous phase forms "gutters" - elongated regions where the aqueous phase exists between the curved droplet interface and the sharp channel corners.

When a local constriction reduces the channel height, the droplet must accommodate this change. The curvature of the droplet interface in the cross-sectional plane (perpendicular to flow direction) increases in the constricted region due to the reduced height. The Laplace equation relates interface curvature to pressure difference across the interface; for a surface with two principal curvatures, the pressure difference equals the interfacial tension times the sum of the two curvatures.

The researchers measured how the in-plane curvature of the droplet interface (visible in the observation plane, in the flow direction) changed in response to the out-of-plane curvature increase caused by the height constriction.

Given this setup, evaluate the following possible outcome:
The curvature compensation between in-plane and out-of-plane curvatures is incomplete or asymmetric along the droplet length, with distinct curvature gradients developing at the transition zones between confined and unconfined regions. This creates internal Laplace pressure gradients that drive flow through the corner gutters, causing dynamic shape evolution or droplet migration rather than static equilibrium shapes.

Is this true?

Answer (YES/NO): NO